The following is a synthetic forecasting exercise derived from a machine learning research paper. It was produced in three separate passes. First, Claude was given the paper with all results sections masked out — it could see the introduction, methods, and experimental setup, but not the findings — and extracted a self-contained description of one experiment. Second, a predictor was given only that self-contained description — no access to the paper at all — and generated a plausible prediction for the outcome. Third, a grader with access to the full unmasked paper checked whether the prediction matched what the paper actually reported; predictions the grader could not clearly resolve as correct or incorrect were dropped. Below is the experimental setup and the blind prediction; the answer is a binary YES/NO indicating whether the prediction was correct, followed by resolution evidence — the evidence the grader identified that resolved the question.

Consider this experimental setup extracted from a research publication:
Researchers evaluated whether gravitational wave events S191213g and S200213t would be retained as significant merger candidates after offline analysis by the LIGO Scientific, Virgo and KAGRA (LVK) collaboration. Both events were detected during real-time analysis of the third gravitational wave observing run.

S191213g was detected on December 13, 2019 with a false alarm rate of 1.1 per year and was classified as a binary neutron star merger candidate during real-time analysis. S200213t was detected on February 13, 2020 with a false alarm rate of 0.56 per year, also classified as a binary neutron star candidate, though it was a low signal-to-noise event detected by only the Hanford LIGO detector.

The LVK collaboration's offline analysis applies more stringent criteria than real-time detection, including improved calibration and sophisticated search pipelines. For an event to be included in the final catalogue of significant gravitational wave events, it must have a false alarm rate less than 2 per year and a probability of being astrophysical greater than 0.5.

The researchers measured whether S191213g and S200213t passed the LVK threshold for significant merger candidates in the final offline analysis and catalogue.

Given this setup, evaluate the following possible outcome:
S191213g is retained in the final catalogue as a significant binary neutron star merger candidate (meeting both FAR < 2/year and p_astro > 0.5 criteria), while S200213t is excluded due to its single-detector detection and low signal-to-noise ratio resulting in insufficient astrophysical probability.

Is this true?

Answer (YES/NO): NO